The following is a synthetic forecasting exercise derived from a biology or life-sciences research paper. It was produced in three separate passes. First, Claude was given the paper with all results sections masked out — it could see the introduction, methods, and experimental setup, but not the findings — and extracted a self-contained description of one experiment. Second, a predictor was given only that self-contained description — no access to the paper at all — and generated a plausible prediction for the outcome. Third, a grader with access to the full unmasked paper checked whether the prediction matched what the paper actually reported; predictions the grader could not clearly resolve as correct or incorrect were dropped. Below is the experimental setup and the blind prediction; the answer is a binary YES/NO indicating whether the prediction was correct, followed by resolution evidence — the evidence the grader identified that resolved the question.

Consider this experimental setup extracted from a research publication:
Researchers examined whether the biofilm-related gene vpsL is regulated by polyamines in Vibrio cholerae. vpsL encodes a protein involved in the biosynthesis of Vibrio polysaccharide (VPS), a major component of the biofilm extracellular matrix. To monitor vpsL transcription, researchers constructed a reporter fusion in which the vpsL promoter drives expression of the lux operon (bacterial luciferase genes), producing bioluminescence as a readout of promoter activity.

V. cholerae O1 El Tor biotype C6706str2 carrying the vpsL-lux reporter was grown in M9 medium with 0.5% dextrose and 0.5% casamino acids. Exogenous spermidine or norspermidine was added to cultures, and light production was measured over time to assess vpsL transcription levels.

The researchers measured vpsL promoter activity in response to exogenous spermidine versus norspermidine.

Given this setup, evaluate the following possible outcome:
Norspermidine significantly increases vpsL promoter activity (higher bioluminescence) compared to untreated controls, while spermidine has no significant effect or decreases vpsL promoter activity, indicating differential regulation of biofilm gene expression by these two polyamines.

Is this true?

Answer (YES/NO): YES